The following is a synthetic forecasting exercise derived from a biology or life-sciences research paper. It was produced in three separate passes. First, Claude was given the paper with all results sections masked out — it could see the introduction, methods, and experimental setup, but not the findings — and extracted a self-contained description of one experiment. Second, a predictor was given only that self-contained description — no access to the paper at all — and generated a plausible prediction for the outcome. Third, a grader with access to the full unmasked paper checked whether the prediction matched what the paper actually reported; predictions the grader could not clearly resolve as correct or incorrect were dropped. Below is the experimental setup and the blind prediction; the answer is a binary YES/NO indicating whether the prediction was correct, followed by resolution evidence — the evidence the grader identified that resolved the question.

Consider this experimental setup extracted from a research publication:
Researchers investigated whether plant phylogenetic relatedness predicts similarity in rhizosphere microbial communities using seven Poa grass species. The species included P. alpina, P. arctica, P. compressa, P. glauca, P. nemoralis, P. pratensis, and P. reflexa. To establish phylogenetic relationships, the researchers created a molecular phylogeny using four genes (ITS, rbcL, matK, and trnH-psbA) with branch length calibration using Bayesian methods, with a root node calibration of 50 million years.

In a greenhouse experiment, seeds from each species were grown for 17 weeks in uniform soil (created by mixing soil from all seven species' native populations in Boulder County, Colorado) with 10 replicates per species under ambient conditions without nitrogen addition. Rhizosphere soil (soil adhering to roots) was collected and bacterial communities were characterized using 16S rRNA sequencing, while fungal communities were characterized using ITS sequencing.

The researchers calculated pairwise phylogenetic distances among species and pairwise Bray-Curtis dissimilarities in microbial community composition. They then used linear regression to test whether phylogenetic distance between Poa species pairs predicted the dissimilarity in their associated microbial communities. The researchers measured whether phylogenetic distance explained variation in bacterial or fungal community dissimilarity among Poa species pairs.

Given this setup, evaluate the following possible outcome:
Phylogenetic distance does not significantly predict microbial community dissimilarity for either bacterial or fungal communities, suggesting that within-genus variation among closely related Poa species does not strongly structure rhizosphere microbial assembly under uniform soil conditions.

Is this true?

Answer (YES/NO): YES